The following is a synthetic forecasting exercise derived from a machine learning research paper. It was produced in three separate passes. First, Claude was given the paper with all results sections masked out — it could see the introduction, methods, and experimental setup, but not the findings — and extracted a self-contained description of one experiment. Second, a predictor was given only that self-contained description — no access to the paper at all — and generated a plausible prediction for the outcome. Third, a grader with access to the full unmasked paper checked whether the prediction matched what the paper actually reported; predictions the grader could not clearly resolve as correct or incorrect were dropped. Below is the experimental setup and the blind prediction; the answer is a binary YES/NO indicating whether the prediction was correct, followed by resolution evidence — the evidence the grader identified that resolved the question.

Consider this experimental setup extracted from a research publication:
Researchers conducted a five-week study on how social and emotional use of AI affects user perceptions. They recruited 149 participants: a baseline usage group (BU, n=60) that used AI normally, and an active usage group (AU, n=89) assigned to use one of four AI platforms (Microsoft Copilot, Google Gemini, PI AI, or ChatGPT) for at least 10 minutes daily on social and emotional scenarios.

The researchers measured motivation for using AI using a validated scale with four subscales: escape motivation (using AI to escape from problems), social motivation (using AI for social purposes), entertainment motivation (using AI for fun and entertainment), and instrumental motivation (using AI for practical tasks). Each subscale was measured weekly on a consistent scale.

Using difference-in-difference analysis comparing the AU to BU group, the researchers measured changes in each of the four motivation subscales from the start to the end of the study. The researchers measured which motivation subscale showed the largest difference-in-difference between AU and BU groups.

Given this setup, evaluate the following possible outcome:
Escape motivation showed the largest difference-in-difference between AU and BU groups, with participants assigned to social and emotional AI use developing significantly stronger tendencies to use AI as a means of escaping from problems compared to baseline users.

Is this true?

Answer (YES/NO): NO